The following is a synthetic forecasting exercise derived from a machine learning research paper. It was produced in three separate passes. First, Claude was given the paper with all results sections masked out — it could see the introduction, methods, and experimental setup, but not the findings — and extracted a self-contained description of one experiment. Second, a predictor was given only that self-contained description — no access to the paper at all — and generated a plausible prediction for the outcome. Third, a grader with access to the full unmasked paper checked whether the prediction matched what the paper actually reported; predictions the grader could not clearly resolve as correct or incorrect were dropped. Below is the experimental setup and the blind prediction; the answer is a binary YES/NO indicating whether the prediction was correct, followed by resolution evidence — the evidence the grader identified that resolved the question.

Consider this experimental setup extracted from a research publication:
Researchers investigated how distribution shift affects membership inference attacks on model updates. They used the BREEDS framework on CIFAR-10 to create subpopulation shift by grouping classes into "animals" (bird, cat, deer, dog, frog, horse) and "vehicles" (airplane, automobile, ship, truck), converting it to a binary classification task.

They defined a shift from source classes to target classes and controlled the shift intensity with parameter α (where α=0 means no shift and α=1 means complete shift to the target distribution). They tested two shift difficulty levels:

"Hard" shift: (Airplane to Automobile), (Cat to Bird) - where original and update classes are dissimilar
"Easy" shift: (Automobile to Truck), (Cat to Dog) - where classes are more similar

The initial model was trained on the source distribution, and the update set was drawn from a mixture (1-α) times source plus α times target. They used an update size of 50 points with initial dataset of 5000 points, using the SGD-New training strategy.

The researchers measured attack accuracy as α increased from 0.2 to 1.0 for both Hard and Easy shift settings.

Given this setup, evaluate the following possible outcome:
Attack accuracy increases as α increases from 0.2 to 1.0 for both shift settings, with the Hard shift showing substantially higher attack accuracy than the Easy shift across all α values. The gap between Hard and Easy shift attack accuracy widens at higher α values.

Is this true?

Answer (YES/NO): NO